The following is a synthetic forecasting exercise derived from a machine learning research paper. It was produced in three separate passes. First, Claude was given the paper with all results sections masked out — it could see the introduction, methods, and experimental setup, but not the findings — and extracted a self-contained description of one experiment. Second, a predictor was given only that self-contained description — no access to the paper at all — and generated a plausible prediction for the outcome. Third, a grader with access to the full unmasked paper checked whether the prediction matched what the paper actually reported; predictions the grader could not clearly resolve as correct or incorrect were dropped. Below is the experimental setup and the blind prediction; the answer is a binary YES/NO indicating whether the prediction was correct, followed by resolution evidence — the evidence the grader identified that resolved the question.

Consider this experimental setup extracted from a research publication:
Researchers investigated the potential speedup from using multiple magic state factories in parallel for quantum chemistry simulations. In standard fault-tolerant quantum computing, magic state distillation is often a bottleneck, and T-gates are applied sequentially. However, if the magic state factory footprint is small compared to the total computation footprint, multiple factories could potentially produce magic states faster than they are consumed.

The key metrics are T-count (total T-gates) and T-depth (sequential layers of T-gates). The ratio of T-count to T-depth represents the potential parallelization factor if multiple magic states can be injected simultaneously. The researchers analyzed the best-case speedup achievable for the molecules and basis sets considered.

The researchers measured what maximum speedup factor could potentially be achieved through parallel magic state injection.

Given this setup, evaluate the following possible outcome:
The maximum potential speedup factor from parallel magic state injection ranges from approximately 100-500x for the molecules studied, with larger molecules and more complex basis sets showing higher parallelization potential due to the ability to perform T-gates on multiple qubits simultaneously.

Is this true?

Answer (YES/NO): NO